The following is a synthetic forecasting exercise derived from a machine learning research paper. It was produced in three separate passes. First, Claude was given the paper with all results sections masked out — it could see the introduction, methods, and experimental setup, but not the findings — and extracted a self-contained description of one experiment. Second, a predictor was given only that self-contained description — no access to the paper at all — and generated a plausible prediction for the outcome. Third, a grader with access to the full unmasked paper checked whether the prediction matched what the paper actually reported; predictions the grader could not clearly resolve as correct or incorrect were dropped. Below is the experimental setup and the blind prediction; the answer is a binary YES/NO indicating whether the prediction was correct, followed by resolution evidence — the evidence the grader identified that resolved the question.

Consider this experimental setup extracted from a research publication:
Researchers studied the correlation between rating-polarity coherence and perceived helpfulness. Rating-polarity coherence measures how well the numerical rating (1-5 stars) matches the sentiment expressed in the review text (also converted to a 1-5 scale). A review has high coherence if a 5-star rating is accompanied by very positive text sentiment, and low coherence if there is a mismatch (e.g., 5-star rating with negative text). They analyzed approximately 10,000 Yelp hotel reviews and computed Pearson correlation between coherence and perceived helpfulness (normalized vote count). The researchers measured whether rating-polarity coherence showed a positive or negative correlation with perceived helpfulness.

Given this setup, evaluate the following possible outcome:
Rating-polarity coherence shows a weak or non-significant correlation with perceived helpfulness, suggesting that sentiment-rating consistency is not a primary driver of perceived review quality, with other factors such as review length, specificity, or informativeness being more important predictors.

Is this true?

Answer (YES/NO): YES